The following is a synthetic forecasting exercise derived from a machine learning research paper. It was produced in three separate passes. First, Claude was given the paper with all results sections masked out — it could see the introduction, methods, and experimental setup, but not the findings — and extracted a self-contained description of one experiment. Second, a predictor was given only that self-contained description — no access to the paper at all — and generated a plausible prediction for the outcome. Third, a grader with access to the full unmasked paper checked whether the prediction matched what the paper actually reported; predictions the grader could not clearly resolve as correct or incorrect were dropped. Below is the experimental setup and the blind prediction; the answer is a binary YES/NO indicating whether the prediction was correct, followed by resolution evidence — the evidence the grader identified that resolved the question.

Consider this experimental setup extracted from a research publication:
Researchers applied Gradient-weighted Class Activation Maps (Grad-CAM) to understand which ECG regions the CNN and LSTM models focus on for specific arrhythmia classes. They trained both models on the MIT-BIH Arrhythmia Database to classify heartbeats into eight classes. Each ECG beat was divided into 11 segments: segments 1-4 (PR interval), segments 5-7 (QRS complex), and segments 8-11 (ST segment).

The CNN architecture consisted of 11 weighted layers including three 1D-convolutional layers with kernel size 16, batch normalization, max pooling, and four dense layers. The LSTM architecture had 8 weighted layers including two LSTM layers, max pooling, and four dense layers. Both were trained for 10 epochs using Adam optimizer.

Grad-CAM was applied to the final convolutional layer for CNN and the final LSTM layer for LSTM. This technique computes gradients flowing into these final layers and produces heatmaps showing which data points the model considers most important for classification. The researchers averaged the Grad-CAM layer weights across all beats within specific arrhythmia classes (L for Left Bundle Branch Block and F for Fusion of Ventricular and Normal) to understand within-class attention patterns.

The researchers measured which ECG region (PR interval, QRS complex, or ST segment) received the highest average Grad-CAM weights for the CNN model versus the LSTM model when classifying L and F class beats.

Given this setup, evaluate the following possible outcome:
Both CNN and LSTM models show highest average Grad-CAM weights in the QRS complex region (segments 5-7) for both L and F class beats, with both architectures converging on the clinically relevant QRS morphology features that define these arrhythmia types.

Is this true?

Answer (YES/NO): NO